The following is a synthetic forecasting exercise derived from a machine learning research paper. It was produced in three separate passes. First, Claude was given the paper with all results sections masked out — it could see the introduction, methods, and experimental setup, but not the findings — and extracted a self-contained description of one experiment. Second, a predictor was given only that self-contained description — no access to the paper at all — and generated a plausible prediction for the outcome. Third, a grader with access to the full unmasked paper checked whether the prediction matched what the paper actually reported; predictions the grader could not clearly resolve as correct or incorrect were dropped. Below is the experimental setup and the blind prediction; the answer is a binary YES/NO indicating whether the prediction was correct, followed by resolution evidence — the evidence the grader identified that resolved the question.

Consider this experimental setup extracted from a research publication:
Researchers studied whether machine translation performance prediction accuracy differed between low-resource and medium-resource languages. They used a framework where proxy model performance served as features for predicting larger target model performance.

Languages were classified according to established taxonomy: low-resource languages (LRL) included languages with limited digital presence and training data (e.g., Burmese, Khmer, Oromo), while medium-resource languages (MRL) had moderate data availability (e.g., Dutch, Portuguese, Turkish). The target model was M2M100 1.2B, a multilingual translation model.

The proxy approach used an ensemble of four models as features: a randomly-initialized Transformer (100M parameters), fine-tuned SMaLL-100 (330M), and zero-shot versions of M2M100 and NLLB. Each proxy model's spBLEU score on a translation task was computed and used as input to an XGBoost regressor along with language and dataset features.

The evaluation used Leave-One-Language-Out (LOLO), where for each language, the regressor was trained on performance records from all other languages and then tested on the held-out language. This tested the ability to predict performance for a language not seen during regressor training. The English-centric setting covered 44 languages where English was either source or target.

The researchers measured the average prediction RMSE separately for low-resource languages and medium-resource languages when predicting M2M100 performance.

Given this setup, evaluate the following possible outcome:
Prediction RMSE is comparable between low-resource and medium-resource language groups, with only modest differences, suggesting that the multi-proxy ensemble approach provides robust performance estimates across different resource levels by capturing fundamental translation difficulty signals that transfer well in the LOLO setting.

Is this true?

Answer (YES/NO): YES